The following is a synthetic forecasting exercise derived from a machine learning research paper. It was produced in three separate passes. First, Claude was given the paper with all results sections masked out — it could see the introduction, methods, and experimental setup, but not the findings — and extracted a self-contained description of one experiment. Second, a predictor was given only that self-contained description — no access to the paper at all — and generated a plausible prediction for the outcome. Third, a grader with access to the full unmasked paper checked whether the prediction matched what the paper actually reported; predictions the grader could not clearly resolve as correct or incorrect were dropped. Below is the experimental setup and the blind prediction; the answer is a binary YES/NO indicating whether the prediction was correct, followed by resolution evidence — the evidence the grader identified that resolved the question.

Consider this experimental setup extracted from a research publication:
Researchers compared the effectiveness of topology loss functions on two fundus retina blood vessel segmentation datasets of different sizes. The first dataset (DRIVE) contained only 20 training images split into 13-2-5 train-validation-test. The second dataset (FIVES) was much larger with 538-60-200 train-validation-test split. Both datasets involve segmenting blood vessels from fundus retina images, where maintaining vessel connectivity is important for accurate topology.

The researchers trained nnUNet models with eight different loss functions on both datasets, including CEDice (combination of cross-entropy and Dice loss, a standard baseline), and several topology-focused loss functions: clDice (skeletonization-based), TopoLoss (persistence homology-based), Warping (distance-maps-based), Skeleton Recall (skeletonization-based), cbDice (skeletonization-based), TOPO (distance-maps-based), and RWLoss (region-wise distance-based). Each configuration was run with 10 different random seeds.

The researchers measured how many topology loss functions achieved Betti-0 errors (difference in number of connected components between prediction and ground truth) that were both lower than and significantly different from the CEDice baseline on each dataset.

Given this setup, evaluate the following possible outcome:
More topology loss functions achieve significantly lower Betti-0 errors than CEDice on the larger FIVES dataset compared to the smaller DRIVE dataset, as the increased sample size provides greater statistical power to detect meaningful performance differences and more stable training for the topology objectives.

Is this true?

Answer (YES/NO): NO